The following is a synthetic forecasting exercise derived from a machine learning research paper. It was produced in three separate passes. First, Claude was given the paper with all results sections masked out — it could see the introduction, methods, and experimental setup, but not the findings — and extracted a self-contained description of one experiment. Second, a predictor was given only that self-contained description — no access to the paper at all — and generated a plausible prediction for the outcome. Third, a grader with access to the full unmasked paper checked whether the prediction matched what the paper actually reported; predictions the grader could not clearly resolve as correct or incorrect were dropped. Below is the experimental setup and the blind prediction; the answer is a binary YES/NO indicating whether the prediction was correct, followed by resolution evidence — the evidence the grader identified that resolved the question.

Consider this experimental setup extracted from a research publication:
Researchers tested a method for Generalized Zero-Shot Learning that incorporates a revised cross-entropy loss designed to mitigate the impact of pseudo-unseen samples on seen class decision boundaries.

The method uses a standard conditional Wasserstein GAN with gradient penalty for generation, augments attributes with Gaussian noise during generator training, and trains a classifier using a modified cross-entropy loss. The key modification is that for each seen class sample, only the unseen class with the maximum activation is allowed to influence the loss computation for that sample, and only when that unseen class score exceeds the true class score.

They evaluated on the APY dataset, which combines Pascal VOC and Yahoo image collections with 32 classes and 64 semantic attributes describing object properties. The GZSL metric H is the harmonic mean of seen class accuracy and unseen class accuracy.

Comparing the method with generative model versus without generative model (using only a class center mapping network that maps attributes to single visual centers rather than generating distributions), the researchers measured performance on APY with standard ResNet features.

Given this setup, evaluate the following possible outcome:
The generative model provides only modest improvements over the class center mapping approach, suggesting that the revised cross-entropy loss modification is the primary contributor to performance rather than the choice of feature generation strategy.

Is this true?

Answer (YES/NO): YES